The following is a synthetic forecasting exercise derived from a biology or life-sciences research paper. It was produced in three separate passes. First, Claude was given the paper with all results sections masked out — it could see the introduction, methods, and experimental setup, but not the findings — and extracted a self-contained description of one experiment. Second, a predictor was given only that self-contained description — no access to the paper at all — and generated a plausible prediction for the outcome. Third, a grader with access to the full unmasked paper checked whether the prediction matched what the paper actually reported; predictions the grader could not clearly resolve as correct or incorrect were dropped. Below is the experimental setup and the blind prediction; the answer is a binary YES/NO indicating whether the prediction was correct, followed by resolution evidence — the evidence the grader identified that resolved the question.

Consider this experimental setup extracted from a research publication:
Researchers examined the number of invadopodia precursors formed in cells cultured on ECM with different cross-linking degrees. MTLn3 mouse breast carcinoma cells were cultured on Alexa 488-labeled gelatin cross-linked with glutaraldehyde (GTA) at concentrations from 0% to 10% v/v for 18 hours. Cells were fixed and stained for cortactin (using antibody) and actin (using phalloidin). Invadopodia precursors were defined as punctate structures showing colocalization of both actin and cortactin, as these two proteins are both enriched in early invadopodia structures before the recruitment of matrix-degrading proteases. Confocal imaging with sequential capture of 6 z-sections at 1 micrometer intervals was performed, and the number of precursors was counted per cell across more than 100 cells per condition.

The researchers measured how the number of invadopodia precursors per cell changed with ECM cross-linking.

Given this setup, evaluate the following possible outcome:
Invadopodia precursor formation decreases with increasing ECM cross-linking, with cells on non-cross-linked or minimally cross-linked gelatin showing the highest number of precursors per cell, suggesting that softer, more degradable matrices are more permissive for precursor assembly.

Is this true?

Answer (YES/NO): NO